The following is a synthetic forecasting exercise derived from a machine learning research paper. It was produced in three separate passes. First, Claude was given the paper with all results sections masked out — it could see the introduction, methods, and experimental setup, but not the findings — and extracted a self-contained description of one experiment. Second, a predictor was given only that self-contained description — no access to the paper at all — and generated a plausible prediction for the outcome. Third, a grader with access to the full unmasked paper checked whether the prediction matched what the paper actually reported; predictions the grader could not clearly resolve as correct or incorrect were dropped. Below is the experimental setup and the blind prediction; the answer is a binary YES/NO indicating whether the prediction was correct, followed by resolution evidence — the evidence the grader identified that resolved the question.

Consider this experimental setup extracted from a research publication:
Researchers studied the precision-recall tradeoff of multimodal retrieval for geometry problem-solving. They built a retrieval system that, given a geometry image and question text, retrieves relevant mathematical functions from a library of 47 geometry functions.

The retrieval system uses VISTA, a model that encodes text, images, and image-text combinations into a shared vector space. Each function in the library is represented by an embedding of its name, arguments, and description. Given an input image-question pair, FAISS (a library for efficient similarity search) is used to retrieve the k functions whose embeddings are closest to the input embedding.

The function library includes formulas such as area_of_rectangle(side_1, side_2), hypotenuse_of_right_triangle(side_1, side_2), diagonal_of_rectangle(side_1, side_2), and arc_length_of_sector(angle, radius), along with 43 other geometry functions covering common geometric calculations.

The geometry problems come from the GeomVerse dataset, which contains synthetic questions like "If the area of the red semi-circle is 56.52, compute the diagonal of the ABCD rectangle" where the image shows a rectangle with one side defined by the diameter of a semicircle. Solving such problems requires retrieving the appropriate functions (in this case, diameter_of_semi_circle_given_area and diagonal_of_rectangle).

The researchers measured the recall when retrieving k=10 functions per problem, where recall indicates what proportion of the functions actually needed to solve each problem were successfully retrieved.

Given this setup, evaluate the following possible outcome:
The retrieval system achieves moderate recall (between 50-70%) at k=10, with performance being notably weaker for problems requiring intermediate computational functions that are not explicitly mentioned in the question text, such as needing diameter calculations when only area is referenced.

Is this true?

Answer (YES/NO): NO